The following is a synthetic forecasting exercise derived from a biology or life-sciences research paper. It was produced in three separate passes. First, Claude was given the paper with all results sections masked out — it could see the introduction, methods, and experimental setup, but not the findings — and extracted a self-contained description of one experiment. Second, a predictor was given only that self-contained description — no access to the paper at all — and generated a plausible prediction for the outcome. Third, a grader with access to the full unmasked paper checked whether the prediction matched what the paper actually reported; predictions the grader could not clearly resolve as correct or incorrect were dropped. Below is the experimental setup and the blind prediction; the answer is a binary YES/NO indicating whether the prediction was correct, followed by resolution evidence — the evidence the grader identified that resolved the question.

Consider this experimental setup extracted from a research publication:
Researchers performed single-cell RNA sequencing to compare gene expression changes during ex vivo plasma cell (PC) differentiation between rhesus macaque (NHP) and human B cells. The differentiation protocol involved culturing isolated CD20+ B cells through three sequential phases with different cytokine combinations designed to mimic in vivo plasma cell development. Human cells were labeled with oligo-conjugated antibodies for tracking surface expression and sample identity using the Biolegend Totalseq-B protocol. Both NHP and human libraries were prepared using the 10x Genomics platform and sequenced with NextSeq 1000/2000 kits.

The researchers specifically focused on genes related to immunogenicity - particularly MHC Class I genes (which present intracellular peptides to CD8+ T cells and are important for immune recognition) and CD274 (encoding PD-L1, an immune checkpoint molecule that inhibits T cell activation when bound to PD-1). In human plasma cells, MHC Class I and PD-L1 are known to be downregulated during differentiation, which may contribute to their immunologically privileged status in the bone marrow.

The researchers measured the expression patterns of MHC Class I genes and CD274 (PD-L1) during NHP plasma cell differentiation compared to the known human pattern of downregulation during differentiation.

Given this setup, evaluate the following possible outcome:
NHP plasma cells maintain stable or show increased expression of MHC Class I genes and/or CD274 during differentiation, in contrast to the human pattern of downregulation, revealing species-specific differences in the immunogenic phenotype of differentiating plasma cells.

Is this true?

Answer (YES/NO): YES